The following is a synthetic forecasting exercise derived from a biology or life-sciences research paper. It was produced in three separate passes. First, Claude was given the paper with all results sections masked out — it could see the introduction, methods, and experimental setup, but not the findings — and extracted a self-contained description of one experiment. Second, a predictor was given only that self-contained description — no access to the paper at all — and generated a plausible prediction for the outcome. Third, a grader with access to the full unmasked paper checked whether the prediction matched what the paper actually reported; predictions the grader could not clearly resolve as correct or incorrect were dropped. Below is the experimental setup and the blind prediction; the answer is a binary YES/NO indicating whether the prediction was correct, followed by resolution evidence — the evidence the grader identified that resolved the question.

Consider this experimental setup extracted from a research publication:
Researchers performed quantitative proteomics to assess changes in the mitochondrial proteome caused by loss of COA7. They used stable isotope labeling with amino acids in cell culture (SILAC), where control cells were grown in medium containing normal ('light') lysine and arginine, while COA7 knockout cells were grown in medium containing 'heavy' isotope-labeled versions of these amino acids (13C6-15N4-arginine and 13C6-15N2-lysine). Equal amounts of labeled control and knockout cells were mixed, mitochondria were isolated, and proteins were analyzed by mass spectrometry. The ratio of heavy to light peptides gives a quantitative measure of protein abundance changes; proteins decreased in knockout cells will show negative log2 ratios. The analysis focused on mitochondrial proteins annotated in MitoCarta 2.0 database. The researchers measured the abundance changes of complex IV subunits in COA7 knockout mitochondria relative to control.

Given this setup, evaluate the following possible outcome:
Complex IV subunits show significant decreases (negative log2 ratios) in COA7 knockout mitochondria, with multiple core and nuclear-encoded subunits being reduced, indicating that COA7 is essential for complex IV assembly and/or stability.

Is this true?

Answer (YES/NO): YES